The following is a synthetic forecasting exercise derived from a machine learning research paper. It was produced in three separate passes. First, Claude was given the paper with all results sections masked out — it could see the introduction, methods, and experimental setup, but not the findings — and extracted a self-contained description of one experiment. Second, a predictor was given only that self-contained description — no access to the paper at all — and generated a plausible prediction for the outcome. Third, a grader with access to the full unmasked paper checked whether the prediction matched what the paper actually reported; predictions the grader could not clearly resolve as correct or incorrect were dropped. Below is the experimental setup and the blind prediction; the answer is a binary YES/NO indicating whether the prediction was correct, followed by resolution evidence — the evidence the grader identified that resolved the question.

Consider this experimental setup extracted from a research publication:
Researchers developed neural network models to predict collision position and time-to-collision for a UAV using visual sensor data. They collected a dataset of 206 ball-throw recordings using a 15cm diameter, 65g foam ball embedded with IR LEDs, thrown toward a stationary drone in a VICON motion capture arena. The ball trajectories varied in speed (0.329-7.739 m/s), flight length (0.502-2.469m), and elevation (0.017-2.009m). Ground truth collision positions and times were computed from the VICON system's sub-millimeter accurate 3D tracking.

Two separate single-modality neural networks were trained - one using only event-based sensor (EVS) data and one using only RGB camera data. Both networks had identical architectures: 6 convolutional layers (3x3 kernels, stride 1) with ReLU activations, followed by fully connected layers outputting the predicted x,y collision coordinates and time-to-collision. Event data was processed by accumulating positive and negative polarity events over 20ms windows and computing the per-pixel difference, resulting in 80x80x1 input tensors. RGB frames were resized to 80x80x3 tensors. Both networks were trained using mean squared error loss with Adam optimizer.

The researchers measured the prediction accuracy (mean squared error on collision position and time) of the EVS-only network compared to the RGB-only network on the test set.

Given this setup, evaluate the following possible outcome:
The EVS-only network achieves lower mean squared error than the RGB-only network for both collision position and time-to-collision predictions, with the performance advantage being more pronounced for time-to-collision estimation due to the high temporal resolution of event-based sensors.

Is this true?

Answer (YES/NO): YES